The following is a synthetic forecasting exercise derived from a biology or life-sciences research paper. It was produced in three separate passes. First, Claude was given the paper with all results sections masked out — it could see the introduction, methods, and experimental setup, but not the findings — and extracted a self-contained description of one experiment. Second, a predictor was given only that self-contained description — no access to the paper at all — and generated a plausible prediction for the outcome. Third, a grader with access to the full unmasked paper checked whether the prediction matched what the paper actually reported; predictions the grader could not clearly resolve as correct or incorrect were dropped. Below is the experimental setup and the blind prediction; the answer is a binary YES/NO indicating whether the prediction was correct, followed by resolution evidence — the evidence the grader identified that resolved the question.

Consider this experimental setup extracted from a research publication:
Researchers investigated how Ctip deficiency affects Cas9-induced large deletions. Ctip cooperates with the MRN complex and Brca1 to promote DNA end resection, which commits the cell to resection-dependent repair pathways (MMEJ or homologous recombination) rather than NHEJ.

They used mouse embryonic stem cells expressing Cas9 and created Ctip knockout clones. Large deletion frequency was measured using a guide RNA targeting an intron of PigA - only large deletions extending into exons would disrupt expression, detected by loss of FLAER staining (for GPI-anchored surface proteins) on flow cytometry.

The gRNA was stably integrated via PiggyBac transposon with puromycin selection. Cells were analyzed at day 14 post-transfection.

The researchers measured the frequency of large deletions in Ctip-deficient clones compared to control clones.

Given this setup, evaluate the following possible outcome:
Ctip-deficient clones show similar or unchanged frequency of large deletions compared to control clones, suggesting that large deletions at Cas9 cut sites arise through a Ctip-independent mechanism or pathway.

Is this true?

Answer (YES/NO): YES